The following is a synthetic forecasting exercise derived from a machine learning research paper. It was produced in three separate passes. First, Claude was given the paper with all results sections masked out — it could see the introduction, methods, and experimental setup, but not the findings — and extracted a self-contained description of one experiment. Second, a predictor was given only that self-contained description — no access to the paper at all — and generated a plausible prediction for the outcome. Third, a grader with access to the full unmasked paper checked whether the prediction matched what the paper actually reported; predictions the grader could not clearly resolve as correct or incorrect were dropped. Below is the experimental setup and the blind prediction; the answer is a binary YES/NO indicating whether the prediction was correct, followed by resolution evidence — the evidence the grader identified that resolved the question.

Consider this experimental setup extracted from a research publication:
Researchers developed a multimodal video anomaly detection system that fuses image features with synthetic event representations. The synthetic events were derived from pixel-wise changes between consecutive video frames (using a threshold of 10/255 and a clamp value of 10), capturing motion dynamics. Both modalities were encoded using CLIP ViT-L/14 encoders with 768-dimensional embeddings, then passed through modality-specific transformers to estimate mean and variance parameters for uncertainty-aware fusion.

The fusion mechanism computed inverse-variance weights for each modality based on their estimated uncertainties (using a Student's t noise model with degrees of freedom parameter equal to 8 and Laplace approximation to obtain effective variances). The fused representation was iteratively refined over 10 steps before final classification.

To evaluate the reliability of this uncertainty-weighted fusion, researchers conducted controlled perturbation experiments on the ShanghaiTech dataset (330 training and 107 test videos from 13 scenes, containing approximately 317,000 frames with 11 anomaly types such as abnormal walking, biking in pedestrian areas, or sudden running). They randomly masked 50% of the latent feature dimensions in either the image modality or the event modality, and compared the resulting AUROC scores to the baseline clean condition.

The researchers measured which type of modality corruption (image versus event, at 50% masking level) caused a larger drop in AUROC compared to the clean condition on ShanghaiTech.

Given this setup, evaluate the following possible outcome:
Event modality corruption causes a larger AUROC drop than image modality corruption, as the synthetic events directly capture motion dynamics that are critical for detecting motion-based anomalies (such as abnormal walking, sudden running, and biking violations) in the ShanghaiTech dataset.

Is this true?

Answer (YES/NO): NO